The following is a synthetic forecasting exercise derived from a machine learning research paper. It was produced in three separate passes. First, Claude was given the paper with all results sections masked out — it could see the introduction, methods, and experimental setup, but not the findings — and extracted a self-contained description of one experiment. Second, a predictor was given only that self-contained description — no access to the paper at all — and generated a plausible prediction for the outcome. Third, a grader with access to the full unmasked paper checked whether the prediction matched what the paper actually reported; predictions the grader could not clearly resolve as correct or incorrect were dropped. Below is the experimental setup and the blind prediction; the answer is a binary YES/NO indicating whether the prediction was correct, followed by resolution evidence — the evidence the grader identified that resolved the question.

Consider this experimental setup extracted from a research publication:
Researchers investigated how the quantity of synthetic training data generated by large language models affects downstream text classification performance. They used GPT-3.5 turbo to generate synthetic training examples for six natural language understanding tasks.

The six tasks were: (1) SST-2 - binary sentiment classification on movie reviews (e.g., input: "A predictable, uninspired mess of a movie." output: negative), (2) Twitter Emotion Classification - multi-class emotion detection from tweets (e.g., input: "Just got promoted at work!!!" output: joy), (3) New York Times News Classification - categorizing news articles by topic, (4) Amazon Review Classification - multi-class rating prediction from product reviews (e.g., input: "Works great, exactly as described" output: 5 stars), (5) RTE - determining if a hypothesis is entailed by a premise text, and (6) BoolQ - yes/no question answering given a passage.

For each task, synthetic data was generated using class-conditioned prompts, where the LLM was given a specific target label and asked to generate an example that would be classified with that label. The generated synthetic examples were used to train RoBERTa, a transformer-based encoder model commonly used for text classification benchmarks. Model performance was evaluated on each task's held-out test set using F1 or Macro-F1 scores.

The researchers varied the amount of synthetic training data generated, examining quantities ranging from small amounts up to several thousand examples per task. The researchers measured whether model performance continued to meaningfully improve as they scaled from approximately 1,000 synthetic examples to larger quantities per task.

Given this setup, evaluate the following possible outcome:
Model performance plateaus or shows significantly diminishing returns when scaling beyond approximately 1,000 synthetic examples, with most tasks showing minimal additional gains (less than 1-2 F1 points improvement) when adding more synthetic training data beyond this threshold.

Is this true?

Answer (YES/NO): YES